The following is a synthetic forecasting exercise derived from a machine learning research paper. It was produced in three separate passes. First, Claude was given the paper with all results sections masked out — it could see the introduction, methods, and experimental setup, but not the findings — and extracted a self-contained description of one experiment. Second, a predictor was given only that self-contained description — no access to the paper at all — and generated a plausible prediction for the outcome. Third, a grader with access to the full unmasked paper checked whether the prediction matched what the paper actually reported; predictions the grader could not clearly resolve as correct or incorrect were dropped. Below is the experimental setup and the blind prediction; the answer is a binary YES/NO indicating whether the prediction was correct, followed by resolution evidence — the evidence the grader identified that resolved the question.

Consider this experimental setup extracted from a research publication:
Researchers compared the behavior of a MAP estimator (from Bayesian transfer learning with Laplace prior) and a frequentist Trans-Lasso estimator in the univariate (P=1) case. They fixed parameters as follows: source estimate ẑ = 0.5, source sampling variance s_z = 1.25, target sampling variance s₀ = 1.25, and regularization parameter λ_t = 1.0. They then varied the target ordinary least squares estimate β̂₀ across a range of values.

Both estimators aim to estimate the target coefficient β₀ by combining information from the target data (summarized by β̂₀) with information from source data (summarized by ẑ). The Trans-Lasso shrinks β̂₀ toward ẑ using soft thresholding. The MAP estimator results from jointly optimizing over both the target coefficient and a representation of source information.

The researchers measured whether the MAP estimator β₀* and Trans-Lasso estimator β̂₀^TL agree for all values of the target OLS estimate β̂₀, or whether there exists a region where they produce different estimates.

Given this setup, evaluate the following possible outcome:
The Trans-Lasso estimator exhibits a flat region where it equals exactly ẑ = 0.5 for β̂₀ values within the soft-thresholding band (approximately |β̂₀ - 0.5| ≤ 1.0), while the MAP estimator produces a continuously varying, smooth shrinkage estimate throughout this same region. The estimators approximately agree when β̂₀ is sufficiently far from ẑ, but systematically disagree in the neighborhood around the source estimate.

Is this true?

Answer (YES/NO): YES